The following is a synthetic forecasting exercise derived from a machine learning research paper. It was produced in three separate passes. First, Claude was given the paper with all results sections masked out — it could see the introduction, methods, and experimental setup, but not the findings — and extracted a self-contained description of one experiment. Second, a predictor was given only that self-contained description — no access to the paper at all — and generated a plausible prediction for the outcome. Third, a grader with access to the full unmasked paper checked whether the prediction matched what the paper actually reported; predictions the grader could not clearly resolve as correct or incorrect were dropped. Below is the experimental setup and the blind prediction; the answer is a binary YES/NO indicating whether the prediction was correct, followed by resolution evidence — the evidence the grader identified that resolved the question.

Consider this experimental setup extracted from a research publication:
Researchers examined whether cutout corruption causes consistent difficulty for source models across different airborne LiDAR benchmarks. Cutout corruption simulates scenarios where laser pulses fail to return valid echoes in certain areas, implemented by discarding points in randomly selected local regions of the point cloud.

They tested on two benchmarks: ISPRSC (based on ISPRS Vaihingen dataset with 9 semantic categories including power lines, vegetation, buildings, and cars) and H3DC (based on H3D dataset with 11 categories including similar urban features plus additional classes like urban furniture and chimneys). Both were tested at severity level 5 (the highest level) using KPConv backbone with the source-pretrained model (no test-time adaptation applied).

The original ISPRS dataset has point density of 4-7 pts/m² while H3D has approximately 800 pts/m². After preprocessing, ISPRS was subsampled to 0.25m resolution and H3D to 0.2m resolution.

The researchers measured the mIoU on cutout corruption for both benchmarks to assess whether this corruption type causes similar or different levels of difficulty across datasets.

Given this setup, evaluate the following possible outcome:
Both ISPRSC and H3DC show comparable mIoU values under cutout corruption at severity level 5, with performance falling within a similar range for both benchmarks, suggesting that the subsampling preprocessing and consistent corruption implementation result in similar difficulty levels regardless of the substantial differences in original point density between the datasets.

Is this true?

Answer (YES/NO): NO